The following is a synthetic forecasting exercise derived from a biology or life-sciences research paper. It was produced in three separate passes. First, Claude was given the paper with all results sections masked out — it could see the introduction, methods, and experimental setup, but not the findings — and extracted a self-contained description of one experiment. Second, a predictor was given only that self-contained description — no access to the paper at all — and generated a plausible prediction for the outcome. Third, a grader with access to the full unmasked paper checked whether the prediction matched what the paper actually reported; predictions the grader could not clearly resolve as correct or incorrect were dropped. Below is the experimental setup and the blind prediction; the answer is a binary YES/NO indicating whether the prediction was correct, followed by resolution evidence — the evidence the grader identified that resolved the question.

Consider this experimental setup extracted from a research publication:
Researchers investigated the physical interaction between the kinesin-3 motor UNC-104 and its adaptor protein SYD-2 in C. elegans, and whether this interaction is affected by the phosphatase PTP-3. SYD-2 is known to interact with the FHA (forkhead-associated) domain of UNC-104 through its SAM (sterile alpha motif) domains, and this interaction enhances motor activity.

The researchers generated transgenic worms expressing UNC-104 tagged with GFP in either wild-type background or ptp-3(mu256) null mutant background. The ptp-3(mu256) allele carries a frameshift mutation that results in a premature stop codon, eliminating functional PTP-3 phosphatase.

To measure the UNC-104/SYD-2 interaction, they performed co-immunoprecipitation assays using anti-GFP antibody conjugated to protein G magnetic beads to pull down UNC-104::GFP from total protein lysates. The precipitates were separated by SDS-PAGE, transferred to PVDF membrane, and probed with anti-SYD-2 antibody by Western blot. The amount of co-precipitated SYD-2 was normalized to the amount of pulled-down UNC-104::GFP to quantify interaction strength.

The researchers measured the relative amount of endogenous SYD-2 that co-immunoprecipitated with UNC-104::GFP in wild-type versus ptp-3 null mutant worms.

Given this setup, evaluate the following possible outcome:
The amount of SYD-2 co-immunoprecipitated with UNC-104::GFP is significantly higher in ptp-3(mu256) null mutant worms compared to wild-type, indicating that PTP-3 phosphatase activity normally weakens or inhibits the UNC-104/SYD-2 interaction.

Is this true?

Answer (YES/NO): YES